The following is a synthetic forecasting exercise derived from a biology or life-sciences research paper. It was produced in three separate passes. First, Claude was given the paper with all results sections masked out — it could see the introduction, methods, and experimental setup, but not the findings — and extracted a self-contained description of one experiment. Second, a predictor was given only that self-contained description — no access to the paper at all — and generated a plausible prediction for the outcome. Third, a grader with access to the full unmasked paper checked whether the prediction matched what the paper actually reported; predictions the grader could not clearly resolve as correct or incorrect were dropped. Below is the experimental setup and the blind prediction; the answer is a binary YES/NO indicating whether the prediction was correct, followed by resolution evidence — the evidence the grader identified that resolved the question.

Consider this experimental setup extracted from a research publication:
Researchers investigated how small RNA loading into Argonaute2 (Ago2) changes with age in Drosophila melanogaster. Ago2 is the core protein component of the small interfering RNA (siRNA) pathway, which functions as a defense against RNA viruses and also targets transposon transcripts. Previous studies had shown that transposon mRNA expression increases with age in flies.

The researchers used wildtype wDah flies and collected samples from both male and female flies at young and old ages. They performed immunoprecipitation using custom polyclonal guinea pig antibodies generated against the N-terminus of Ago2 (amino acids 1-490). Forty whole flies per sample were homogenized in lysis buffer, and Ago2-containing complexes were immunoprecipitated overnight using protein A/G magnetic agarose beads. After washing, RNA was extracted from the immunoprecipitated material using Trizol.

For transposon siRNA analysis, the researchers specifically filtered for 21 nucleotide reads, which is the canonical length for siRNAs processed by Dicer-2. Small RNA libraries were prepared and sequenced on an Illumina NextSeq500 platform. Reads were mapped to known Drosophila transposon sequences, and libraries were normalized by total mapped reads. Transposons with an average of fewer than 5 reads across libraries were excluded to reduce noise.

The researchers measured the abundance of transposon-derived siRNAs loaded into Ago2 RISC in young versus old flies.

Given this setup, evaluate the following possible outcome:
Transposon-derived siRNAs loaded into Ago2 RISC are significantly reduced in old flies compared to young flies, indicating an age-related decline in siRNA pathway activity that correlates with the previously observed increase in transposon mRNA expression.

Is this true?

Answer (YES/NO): YES